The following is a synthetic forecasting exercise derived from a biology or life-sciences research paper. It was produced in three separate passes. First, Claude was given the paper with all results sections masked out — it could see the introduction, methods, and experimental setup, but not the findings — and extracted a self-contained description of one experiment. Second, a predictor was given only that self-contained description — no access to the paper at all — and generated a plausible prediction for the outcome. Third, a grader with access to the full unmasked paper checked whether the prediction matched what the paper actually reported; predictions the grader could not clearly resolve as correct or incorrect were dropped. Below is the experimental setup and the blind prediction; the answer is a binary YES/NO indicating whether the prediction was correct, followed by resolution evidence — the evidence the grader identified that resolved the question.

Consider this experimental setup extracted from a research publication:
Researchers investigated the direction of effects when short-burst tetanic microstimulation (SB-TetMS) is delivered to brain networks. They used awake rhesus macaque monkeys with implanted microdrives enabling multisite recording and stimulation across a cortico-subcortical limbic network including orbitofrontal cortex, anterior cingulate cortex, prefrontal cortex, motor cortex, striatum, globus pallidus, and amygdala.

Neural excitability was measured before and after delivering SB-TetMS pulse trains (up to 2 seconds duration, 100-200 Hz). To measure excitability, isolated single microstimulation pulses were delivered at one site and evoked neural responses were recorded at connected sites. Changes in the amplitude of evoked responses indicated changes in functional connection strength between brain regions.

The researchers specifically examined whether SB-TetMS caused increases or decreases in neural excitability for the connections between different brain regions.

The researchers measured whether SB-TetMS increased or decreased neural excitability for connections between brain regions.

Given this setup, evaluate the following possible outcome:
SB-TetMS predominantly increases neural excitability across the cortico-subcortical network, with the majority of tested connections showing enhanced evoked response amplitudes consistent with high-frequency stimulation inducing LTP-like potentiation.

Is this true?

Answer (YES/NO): NO